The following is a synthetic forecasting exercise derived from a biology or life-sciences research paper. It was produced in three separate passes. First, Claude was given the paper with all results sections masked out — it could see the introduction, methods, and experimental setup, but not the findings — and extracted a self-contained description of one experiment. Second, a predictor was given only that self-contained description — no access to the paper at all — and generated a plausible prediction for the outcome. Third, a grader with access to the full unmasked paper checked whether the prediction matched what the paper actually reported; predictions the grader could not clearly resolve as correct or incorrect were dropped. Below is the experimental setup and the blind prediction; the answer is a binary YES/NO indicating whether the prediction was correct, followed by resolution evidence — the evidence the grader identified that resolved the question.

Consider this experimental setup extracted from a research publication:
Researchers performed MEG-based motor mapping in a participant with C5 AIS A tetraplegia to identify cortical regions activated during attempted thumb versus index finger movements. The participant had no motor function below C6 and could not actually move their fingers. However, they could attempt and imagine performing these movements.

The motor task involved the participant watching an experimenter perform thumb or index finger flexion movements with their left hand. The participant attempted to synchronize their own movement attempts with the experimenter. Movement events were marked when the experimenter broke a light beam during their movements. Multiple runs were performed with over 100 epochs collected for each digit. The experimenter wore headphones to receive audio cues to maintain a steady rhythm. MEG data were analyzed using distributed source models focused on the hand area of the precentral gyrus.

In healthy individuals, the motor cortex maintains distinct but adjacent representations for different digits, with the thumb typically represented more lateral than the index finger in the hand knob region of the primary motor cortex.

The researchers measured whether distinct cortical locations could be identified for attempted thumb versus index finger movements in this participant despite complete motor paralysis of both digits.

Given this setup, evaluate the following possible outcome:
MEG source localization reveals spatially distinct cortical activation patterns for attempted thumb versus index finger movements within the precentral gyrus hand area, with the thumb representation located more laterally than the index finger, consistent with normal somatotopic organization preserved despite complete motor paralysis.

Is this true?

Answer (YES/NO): NO